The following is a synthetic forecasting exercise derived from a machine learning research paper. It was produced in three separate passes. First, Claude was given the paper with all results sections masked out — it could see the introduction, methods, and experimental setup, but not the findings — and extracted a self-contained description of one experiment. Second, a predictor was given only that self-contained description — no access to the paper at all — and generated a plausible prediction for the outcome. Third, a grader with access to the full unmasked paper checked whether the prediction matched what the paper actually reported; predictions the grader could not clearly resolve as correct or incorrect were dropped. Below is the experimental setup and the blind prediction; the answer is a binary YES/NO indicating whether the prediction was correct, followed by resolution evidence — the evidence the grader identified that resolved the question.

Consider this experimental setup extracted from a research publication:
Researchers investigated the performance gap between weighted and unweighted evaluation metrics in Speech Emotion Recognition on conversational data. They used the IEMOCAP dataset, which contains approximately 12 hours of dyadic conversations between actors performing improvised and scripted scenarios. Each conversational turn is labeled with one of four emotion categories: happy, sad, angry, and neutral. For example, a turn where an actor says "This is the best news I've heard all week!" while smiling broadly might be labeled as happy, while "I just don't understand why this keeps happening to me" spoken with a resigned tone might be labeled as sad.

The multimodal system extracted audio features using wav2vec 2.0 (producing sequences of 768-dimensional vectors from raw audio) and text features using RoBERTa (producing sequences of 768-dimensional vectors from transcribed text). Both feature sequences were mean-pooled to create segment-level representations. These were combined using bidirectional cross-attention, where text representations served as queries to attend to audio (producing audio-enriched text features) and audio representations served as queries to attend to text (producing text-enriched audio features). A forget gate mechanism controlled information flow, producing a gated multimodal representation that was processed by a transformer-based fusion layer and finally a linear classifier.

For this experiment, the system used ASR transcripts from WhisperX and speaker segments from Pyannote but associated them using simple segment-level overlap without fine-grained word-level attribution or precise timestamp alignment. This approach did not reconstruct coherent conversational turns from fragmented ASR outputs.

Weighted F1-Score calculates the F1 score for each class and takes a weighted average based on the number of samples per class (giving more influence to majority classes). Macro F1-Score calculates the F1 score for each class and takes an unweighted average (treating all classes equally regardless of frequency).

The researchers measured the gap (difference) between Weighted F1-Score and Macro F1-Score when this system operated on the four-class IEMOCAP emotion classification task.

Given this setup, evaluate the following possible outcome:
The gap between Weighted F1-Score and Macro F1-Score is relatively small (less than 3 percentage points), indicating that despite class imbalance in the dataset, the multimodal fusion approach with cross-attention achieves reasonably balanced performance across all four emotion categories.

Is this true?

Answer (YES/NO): NO